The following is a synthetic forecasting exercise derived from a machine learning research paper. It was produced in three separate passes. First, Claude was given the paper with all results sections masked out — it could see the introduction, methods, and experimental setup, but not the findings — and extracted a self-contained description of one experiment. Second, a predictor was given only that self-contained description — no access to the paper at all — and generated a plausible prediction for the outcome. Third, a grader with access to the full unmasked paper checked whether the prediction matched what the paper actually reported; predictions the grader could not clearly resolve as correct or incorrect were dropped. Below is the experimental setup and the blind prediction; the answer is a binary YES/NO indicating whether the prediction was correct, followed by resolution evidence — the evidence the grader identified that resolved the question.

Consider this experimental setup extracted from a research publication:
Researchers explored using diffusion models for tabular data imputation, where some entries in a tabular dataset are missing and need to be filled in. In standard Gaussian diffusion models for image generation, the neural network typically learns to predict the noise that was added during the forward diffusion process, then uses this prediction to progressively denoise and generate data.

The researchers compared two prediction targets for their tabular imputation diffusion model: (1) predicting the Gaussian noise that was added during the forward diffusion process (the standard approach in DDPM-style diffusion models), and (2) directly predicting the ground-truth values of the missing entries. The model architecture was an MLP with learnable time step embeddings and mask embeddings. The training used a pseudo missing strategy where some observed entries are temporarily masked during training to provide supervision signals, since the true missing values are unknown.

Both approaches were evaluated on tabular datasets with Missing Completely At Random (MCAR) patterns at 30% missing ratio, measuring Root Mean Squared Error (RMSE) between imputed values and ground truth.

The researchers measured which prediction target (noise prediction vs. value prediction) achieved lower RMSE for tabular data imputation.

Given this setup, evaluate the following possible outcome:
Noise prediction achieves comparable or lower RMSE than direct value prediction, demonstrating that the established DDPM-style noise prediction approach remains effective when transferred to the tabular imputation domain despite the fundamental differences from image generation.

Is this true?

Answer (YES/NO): NO